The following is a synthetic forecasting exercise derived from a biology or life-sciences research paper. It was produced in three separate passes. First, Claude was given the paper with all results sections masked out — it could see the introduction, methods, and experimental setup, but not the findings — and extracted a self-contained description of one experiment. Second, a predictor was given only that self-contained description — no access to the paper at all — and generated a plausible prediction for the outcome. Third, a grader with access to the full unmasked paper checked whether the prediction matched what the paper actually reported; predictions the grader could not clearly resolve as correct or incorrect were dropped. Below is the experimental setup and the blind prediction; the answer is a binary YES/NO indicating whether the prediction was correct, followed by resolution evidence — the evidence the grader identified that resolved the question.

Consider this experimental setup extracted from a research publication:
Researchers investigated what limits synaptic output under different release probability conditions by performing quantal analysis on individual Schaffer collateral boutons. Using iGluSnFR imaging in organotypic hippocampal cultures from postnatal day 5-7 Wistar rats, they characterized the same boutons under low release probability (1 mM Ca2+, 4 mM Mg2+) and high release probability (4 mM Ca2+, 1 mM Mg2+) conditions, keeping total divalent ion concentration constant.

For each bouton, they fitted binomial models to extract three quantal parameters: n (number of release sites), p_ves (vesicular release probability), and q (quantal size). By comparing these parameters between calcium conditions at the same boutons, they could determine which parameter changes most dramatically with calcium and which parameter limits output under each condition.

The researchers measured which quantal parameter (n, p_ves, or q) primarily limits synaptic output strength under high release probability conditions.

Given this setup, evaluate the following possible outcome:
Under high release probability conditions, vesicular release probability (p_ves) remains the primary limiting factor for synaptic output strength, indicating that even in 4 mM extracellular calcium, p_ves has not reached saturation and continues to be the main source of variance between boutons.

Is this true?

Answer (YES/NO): NO